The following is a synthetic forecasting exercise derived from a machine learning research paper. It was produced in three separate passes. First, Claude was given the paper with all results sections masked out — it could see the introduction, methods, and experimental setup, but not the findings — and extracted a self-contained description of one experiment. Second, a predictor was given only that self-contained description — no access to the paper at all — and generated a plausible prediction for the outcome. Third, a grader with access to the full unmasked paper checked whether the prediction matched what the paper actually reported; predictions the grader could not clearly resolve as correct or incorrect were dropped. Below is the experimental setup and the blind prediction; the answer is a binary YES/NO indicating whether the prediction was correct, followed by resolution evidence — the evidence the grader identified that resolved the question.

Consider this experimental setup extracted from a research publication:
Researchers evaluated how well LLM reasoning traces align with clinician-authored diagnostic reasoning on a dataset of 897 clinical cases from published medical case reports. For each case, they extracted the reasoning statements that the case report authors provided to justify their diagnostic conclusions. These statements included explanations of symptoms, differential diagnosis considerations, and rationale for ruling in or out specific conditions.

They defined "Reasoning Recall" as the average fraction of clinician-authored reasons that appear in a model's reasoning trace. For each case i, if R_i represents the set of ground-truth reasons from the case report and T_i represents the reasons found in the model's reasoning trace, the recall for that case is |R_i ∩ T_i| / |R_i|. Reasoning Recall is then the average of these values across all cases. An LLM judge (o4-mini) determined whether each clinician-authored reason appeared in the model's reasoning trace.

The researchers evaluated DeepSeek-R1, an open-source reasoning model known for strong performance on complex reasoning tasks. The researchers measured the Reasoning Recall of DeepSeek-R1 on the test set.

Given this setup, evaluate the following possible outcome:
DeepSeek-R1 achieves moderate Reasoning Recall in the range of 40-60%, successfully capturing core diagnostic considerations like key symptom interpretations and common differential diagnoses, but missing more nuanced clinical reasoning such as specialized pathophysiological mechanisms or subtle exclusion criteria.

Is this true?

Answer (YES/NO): NO